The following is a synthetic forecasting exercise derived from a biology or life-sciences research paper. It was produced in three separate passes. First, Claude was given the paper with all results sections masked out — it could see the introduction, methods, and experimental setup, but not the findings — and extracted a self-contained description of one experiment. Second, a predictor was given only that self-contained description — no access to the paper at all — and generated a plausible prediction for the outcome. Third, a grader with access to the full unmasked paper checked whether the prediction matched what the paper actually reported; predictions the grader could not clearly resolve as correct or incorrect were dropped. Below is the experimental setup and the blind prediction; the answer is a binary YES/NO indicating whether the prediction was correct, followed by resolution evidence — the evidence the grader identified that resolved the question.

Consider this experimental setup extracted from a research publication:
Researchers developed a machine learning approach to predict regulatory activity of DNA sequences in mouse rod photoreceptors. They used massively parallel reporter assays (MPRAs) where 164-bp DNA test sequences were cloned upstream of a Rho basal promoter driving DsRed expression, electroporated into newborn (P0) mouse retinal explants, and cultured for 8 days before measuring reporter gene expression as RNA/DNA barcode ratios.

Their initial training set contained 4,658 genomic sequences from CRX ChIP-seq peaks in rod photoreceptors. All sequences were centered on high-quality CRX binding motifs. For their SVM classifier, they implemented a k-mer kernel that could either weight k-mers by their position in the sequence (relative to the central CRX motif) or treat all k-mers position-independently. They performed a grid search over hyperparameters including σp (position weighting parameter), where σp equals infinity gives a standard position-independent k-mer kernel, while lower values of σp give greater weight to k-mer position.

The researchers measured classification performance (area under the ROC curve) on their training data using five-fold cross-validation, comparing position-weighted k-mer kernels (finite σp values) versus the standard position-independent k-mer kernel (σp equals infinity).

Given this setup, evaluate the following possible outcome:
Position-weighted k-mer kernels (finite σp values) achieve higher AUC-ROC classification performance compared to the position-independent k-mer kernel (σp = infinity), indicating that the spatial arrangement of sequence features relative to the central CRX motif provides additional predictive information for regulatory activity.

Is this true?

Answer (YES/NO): YES